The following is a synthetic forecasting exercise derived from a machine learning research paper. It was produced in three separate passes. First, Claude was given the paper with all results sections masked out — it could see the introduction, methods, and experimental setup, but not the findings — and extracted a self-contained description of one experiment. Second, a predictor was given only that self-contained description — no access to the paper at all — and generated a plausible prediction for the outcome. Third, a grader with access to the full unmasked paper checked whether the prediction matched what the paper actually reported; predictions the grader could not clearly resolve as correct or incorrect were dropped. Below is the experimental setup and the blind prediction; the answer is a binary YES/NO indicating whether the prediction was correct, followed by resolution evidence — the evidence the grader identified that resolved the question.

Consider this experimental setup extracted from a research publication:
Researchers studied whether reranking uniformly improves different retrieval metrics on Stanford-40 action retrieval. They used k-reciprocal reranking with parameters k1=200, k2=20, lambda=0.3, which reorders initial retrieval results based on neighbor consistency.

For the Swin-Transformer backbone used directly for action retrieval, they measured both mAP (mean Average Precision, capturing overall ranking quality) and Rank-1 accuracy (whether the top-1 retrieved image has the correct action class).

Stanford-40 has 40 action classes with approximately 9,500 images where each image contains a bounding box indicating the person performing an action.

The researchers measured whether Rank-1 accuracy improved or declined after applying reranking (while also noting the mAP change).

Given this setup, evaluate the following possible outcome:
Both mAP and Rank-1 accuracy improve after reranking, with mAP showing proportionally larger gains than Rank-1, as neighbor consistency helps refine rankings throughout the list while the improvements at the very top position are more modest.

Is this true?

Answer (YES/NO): NO